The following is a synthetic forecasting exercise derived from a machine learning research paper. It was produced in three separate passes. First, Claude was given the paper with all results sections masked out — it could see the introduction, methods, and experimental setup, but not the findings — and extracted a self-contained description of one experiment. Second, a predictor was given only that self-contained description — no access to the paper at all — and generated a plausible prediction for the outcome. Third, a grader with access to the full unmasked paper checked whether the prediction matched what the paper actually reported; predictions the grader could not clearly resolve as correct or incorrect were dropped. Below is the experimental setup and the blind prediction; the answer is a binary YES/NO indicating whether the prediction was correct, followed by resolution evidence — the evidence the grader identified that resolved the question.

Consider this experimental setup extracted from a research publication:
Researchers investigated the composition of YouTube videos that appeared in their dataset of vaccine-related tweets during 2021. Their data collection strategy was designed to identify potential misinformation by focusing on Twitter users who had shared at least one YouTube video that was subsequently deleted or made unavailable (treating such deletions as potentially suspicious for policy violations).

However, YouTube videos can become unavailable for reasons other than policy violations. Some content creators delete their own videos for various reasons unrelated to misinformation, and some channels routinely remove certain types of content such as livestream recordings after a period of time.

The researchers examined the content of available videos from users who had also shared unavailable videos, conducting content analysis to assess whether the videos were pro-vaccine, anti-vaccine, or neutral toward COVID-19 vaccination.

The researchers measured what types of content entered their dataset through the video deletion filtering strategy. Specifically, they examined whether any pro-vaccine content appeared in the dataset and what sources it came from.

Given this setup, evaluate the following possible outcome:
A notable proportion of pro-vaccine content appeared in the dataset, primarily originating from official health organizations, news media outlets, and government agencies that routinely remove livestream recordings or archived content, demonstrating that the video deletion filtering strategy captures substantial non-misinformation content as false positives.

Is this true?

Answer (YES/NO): NO